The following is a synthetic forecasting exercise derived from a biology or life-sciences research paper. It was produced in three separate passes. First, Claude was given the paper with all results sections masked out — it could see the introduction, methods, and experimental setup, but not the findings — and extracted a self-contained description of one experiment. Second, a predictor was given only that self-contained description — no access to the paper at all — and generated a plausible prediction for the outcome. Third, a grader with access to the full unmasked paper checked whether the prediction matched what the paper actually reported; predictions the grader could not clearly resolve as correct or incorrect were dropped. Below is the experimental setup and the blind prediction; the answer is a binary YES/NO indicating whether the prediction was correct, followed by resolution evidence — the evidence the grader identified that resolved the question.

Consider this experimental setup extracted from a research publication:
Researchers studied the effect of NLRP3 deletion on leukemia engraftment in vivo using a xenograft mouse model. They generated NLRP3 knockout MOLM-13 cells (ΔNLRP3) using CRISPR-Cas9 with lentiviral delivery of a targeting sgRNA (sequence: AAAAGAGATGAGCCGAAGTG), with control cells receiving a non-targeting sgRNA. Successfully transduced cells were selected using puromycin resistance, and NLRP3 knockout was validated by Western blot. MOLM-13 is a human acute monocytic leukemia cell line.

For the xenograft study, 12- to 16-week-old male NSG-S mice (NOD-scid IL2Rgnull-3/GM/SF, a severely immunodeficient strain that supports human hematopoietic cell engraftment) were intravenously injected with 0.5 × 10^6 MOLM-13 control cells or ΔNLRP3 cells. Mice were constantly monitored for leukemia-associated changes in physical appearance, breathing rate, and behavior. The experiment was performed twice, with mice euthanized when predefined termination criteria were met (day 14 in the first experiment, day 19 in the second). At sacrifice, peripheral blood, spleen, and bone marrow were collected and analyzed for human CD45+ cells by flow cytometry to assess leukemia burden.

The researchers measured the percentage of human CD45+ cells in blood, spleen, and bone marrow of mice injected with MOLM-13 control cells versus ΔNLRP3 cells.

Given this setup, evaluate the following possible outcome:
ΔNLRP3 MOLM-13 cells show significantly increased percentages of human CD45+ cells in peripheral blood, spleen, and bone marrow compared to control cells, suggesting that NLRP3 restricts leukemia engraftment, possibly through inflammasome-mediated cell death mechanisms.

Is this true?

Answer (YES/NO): NO